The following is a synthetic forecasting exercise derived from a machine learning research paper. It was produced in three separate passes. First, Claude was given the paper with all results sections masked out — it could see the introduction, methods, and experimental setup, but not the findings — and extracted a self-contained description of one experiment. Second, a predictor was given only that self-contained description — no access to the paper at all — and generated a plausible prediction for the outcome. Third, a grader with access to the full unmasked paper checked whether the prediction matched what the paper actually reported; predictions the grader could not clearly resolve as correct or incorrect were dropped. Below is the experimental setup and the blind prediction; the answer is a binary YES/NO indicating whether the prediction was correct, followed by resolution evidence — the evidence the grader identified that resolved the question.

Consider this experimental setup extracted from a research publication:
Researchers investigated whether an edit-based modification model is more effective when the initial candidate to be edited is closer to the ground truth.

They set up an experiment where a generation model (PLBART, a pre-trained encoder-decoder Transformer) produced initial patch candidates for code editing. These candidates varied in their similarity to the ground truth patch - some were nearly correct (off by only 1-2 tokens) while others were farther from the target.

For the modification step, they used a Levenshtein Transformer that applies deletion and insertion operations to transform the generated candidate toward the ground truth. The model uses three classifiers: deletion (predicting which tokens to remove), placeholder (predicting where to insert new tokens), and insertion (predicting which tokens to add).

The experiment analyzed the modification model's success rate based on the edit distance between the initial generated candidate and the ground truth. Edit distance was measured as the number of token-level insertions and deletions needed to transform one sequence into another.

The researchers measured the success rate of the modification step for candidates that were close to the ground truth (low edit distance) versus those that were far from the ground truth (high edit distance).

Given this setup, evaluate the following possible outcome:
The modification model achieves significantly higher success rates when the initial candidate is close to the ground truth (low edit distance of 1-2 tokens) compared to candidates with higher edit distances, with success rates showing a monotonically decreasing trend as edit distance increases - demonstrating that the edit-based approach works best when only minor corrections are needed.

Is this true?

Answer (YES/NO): NO